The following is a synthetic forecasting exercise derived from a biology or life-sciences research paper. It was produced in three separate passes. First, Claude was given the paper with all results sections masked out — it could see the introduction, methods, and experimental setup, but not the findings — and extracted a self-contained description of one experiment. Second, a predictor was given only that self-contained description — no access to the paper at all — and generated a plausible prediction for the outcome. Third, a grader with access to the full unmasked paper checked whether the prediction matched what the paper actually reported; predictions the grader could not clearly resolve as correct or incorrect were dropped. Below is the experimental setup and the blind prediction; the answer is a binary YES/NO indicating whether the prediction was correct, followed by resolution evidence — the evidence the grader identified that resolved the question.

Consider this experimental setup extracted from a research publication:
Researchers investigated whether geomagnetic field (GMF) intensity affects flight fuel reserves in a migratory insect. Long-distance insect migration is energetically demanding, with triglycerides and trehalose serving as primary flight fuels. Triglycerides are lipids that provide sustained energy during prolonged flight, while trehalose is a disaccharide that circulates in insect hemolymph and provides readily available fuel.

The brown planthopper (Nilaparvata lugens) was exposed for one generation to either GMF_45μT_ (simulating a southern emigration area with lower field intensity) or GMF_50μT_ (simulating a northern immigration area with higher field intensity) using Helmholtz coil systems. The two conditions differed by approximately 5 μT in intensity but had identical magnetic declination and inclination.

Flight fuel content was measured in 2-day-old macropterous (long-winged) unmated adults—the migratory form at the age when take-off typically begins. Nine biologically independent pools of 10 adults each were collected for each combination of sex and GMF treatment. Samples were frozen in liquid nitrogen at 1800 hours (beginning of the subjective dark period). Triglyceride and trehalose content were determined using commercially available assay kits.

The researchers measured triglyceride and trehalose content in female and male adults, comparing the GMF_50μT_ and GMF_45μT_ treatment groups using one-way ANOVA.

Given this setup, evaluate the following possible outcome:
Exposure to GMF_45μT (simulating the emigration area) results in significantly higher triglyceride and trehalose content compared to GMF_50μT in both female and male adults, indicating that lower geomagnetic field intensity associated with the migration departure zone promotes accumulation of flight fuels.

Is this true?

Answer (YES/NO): NO